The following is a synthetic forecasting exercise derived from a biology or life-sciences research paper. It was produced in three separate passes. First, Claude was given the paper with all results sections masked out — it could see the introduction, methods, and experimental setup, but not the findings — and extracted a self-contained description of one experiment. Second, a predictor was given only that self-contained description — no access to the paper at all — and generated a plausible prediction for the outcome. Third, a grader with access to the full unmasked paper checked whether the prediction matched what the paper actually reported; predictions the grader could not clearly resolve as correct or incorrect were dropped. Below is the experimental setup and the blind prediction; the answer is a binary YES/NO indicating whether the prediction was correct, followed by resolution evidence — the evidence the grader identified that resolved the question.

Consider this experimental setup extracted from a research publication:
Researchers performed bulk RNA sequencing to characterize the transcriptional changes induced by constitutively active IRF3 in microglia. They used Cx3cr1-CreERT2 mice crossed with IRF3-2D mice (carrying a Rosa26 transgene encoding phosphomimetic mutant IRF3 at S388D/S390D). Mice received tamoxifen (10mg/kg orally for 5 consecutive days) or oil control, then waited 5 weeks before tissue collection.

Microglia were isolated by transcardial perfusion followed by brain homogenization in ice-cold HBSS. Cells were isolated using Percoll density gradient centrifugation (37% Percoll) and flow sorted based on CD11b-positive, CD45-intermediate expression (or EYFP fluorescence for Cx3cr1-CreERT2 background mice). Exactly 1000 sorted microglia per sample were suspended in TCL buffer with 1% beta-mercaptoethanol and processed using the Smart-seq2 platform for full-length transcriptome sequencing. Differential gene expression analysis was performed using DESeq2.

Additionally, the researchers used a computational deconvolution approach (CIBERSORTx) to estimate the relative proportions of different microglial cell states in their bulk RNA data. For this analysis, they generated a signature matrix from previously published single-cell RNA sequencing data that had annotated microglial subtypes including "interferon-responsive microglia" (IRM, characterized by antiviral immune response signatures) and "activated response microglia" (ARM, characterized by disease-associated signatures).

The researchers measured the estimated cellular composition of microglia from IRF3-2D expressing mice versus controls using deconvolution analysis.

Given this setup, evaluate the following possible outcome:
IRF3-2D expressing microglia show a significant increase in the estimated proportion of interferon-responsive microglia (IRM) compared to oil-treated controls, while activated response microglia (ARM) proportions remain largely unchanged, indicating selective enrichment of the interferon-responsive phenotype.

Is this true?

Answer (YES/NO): NO